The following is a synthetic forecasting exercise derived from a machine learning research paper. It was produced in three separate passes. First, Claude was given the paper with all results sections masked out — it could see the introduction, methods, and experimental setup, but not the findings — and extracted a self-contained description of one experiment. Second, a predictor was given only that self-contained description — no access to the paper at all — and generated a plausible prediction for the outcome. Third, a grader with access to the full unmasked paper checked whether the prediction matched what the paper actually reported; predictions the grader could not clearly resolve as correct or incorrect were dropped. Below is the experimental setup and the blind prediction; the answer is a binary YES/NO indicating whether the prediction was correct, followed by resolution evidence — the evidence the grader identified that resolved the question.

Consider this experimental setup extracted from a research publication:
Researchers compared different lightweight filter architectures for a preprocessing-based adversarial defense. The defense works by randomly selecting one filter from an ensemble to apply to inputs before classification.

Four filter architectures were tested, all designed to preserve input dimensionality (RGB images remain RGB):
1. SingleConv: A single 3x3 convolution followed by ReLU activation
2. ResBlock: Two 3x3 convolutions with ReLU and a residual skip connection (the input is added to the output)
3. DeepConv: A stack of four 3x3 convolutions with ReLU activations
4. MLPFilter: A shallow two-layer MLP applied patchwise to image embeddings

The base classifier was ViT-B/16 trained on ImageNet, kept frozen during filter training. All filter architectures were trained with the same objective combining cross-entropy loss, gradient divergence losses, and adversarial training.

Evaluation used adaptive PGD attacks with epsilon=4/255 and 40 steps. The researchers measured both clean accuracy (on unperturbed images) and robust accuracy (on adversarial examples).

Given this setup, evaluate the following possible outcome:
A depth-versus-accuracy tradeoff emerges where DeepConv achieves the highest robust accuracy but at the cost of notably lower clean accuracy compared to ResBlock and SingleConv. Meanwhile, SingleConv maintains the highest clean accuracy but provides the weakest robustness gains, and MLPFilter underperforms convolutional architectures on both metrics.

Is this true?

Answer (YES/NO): NO